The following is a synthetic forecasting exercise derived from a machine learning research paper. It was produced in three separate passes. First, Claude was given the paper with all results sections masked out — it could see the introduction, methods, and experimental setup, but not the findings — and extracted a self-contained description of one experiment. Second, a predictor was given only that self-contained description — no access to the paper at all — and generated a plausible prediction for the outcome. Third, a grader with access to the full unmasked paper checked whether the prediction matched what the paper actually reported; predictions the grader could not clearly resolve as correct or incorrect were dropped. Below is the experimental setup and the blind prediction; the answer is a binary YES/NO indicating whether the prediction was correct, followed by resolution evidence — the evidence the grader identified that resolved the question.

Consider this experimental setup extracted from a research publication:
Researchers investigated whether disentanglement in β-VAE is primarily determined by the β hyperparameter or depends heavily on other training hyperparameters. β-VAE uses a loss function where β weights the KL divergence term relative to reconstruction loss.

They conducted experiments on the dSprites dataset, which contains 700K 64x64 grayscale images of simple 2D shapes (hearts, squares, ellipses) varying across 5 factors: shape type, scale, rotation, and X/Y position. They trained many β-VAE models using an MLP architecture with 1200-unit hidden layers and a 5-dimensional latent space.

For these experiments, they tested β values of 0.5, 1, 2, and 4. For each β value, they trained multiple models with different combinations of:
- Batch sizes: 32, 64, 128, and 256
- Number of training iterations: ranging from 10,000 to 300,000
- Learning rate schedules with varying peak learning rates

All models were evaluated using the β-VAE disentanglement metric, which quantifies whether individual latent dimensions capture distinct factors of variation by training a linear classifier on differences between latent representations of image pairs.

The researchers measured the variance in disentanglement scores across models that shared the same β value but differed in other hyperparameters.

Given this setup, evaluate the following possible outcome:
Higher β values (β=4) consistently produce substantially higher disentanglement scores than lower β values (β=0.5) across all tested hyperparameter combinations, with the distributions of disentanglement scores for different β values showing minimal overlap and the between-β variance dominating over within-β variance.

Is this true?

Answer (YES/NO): NO